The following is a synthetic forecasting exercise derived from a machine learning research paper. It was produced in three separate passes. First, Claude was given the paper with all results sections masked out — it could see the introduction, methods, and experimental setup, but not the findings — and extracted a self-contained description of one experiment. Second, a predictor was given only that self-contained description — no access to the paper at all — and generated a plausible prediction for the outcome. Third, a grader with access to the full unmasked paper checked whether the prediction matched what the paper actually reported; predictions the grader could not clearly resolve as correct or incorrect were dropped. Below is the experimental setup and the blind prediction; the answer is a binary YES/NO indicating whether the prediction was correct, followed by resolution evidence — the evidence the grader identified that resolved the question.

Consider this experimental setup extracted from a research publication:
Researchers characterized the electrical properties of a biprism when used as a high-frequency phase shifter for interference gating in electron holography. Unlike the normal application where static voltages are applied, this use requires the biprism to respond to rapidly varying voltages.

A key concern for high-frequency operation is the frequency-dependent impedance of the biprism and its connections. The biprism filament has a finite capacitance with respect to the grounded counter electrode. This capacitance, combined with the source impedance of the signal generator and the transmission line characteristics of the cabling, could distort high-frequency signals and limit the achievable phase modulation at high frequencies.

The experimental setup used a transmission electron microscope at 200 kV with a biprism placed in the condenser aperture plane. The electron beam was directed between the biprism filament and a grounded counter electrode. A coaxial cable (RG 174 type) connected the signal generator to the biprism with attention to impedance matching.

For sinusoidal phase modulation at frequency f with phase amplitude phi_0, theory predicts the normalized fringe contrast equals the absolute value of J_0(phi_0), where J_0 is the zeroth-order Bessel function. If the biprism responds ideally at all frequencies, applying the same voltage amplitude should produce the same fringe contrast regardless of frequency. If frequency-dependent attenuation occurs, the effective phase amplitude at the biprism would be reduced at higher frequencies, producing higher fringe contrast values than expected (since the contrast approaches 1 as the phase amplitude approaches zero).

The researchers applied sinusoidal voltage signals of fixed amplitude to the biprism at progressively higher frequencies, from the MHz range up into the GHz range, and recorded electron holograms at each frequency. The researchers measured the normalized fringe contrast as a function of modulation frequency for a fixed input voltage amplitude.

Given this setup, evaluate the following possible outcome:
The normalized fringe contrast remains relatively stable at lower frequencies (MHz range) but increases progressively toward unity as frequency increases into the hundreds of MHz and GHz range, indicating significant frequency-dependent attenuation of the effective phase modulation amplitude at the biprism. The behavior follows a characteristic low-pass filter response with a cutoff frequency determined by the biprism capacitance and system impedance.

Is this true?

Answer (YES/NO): YES